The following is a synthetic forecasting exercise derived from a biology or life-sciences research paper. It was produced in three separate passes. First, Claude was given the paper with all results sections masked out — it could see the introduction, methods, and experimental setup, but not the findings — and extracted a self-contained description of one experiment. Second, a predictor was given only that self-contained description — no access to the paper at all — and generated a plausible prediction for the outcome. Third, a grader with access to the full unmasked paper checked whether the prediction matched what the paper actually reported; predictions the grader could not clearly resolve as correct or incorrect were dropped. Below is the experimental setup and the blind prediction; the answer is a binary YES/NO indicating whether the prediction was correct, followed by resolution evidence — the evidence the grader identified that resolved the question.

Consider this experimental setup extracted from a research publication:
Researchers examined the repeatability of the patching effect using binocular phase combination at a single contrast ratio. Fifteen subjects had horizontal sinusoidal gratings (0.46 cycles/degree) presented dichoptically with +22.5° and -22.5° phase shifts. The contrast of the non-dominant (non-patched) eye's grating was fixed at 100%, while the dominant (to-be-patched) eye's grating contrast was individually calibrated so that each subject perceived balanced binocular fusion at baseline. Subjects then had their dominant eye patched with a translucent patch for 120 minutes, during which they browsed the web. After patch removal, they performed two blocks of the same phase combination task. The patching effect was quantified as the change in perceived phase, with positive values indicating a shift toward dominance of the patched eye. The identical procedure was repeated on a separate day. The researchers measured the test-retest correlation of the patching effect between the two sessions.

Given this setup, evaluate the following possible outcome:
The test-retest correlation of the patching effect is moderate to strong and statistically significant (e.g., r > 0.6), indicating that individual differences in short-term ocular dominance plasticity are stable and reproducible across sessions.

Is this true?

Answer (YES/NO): YES